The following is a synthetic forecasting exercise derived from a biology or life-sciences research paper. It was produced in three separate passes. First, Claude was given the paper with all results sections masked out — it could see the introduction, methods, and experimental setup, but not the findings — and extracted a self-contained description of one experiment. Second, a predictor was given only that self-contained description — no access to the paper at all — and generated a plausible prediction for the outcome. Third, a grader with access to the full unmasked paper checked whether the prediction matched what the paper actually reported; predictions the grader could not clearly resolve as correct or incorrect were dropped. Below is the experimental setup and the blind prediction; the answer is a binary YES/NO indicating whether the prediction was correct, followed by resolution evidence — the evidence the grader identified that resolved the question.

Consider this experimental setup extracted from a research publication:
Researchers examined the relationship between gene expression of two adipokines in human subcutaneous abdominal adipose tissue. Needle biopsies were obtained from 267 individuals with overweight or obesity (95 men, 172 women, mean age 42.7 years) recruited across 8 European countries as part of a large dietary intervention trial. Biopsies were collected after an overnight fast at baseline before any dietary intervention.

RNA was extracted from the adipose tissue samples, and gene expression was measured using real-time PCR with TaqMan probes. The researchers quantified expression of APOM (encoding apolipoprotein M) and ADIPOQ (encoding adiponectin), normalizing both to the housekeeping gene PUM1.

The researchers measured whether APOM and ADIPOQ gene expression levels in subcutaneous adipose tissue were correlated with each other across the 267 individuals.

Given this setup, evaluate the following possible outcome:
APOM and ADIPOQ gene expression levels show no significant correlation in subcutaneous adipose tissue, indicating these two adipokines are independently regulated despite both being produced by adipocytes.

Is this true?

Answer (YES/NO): NO